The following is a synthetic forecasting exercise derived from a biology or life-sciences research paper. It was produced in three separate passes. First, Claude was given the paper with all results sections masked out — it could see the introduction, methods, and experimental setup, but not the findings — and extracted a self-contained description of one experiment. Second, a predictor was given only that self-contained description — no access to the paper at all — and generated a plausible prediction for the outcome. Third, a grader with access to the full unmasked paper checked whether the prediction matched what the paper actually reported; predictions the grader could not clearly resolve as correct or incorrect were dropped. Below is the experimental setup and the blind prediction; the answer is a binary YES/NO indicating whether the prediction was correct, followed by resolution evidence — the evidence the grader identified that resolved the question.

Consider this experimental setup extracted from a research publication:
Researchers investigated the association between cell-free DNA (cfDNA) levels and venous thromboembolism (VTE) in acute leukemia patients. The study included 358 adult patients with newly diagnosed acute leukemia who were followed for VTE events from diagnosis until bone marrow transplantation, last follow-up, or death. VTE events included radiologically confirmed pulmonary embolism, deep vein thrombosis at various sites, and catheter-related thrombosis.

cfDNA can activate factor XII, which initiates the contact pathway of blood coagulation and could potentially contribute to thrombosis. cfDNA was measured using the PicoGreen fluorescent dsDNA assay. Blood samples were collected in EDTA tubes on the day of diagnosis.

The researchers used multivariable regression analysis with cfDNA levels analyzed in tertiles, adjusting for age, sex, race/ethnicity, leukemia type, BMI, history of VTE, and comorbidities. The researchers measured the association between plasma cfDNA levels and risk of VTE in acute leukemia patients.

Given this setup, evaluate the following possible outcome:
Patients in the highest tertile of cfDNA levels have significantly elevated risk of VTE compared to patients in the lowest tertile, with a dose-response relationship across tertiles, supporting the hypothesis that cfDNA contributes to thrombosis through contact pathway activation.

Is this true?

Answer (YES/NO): NO